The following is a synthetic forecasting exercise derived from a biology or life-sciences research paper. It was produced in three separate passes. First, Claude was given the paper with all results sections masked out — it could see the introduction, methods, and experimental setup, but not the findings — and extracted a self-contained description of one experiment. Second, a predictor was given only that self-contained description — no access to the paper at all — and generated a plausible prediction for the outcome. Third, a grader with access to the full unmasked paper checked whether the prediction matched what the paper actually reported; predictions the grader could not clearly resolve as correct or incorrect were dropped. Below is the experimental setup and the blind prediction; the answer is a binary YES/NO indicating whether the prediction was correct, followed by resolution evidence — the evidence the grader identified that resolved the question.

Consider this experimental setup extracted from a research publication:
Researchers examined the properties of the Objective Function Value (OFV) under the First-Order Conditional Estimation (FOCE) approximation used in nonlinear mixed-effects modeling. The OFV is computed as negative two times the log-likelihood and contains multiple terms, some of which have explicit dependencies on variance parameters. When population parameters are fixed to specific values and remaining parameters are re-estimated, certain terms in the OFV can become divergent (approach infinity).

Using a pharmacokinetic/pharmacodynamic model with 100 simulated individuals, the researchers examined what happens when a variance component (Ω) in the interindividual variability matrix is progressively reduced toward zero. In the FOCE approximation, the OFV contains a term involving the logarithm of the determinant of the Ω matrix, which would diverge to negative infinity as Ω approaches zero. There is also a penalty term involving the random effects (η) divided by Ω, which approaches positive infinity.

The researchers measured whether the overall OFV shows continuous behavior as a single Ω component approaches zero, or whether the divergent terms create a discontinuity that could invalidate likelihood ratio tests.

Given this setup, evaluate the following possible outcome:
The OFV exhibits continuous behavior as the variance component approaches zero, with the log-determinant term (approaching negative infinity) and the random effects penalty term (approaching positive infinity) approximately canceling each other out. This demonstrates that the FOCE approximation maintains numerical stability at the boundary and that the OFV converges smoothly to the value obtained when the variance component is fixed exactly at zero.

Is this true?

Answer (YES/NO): YES